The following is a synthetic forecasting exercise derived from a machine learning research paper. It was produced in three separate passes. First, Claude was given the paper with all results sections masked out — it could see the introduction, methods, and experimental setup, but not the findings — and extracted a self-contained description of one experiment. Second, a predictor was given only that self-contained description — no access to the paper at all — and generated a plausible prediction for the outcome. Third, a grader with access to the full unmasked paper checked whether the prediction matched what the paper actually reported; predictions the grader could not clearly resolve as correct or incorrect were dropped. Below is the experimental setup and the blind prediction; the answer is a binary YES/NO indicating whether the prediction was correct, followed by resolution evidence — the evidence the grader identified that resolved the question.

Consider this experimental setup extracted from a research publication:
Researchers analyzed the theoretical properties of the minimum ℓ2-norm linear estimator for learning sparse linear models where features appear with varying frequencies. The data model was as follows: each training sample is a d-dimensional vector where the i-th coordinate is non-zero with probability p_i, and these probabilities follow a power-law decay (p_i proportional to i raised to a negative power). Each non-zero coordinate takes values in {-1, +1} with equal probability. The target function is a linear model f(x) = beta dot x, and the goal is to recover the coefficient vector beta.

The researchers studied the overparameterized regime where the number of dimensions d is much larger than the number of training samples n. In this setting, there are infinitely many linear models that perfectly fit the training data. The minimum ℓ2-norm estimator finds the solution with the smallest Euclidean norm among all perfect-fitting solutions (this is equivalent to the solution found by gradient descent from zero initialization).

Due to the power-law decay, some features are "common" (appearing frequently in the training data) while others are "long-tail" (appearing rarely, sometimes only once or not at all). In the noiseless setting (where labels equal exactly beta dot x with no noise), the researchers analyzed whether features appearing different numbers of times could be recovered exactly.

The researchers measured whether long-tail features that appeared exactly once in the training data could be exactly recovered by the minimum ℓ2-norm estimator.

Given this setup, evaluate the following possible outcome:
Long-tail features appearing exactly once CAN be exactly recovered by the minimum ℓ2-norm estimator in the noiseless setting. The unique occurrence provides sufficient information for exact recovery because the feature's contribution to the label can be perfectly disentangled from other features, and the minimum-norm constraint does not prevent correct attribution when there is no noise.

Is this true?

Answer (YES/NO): YES